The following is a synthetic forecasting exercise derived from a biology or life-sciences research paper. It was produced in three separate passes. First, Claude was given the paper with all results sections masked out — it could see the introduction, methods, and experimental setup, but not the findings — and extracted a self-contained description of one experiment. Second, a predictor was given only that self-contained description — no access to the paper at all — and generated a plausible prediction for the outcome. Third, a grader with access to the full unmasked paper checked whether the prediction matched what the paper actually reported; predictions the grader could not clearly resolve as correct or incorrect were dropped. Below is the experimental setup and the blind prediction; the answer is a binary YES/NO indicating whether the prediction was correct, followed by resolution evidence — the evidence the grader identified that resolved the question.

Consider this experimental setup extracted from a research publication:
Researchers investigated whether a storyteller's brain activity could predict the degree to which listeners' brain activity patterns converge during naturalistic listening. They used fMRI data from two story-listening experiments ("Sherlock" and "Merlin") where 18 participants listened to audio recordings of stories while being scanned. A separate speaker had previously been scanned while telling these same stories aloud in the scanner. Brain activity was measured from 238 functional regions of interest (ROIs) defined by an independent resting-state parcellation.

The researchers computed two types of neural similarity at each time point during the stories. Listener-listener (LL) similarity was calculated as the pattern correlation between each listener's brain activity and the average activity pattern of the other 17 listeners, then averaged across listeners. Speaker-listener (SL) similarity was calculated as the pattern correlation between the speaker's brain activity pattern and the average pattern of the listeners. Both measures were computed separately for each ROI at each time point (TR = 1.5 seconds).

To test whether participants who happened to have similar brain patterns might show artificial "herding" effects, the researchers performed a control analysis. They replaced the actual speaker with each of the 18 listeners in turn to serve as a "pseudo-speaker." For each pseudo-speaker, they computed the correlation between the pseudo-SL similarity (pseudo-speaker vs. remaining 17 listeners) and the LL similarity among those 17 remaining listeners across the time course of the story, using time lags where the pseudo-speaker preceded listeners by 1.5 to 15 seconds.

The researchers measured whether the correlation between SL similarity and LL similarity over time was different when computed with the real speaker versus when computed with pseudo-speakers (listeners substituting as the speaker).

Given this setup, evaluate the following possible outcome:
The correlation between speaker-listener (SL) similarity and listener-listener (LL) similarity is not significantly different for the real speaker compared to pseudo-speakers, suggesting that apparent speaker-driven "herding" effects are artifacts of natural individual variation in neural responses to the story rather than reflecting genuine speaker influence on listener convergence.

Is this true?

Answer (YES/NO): NO